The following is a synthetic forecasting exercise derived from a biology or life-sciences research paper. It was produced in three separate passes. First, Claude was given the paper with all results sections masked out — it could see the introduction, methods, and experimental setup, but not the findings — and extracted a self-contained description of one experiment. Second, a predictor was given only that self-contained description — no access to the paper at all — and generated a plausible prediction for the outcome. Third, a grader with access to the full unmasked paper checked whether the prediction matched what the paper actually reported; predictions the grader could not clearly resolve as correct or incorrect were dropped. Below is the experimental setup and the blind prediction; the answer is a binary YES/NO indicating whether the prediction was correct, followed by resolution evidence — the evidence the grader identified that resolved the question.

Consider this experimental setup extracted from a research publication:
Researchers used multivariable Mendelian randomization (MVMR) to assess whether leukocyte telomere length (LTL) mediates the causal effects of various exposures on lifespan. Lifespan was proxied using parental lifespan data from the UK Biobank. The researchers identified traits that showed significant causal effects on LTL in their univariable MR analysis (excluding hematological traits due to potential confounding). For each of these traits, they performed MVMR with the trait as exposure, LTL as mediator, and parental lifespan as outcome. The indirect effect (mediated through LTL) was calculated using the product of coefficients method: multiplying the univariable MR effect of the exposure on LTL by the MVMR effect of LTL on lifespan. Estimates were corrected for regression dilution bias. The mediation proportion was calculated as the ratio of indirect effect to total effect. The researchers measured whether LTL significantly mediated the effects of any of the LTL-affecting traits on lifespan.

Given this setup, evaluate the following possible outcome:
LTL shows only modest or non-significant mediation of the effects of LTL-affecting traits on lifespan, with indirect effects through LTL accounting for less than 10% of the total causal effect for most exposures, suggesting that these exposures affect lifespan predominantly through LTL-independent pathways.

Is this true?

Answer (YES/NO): NO